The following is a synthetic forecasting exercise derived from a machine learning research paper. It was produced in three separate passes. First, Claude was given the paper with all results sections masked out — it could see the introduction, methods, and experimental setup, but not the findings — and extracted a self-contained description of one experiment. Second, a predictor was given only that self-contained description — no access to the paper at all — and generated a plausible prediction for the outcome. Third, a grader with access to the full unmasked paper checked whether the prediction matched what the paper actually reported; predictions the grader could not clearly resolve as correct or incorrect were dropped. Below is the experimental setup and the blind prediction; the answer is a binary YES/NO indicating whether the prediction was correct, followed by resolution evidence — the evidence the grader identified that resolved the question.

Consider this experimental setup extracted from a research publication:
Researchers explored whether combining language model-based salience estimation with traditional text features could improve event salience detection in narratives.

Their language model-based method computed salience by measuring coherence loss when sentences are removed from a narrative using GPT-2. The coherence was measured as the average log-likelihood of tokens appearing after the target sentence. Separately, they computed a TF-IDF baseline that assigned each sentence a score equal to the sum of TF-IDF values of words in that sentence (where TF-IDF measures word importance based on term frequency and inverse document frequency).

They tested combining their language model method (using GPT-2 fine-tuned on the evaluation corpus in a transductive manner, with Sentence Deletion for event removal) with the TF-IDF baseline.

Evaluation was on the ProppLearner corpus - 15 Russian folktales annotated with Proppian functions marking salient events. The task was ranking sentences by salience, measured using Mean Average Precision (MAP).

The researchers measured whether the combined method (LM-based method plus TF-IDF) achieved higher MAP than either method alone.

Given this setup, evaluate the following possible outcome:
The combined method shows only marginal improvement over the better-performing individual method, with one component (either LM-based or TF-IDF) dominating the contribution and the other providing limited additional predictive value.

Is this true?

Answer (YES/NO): NO